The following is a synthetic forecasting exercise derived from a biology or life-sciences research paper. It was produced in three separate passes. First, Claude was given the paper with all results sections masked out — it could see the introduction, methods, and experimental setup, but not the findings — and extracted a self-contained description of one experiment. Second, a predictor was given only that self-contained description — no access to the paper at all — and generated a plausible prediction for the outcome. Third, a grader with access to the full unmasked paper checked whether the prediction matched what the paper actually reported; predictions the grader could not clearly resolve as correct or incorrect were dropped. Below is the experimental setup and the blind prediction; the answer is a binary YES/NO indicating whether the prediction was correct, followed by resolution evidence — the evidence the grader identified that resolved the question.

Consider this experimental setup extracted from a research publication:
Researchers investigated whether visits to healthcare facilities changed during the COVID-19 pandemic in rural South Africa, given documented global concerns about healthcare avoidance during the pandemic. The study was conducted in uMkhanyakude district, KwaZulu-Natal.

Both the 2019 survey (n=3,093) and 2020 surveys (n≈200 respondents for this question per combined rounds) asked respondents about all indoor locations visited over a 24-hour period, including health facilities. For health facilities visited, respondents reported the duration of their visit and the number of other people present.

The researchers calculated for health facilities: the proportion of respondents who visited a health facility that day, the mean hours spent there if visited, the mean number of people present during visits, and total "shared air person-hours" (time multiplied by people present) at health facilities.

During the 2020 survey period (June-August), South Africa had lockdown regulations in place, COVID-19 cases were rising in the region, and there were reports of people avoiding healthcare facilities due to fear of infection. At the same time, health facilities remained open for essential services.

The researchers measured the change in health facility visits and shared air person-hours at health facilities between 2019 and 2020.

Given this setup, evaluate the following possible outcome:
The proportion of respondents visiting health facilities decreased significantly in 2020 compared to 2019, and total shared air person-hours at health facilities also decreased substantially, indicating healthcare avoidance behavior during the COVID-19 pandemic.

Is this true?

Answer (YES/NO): NO